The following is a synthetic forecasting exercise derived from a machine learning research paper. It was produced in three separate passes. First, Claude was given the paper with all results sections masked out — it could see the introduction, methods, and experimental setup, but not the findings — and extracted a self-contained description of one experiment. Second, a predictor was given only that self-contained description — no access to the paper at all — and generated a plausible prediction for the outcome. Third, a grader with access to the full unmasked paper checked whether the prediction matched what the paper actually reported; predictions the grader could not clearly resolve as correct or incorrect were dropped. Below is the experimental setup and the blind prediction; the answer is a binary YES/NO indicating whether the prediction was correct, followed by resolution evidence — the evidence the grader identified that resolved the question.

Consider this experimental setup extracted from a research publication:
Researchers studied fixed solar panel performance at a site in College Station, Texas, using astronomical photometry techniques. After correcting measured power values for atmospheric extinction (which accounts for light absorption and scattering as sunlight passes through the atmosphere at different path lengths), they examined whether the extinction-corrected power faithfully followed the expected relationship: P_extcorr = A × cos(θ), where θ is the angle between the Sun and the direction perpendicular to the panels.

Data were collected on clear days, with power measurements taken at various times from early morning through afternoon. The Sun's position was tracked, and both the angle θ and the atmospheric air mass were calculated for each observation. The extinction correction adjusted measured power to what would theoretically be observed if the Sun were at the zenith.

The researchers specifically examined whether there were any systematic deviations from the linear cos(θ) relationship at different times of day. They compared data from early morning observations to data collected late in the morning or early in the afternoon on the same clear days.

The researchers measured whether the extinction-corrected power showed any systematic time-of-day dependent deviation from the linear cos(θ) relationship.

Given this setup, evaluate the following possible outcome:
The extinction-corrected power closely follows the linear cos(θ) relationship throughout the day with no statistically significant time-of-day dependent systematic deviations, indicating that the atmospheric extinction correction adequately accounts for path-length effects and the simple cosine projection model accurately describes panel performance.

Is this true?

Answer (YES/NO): NO